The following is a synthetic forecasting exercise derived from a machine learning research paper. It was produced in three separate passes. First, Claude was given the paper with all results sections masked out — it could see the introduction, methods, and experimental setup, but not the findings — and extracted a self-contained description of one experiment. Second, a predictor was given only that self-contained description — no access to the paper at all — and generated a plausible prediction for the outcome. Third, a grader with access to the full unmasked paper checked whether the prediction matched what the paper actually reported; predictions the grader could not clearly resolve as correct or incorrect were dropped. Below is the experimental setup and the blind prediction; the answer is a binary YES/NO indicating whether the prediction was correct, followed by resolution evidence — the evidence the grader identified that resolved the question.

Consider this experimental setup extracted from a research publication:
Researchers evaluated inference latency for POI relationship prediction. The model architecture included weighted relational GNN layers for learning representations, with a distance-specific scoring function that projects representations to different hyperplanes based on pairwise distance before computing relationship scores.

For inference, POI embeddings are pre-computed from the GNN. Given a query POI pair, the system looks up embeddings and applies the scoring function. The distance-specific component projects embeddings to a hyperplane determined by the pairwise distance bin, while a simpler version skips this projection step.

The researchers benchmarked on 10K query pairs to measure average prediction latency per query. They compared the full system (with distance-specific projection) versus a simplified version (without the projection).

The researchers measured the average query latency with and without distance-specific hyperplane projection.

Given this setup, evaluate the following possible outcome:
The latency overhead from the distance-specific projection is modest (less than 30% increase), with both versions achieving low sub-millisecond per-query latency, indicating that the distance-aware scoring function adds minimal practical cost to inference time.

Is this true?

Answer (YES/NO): NO